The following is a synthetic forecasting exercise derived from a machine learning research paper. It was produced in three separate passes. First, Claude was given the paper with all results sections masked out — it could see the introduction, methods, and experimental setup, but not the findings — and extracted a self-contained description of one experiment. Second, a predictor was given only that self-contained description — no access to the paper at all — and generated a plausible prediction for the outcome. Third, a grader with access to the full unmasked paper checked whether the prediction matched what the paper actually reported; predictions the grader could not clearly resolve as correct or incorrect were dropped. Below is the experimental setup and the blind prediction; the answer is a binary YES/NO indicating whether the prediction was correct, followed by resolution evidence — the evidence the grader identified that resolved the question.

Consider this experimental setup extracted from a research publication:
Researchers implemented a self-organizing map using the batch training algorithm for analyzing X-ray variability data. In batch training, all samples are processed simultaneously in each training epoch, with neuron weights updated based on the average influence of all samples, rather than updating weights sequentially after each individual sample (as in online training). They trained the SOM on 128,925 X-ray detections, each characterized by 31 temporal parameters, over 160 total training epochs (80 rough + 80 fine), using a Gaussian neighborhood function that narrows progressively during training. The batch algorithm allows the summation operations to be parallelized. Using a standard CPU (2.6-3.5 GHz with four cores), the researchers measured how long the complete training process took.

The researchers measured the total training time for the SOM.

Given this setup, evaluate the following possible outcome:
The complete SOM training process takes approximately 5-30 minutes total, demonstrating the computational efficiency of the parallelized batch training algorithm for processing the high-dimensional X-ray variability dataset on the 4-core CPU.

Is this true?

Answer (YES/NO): YES